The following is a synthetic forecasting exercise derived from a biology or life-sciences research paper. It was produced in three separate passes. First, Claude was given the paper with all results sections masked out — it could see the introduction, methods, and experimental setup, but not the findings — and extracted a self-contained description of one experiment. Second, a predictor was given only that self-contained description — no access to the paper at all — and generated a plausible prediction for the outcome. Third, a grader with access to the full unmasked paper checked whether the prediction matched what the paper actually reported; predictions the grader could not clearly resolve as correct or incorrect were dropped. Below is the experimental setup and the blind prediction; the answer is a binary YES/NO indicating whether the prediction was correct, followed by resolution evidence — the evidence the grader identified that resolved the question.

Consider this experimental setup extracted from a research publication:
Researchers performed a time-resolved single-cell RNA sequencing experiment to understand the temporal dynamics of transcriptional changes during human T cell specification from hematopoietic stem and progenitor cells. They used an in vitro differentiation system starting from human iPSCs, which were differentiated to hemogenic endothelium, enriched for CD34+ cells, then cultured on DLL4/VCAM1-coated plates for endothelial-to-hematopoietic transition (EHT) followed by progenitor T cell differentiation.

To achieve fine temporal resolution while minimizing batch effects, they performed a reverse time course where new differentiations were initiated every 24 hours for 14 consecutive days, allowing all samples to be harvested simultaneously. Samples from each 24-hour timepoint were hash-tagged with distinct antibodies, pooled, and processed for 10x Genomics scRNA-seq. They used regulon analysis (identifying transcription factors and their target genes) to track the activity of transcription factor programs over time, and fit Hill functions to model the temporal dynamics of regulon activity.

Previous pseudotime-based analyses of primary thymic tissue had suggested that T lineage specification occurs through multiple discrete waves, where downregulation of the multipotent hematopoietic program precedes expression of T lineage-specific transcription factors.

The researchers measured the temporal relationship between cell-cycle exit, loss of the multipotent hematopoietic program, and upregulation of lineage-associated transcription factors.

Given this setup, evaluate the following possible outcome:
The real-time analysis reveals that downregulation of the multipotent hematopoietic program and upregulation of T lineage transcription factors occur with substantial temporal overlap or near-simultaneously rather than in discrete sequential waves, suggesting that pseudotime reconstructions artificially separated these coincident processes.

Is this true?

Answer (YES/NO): YES